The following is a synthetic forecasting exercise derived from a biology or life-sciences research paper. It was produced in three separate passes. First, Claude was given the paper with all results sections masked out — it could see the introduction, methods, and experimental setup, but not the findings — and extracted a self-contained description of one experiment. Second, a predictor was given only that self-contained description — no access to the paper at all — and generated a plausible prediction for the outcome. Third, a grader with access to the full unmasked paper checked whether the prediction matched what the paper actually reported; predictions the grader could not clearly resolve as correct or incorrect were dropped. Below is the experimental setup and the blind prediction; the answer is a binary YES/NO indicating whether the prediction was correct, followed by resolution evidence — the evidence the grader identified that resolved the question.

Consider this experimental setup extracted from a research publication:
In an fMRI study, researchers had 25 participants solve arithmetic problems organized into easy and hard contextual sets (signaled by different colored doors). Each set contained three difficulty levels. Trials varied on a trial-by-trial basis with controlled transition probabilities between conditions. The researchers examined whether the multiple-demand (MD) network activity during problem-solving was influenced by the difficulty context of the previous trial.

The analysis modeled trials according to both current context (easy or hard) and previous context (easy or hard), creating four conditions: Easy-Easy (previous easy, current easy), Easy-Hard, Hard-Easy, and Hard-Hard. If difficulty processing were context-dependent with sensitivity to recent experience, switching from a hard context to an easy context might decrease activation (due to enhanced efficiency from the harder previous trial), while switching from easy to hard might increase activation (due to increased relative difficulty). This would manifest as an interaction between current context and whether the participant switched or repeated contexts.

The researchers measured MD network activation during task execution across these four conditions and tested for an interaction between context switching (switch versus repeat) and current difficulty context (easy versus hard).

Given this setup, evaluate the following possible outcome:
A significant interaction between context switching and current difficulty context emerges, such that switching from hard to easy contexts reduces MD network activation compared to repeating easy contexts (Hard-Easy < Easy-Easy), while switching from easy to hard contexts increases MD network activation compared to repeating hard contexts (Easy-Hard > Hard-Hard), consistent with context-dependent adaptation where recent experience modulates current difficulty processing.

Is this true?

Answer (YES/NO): NO